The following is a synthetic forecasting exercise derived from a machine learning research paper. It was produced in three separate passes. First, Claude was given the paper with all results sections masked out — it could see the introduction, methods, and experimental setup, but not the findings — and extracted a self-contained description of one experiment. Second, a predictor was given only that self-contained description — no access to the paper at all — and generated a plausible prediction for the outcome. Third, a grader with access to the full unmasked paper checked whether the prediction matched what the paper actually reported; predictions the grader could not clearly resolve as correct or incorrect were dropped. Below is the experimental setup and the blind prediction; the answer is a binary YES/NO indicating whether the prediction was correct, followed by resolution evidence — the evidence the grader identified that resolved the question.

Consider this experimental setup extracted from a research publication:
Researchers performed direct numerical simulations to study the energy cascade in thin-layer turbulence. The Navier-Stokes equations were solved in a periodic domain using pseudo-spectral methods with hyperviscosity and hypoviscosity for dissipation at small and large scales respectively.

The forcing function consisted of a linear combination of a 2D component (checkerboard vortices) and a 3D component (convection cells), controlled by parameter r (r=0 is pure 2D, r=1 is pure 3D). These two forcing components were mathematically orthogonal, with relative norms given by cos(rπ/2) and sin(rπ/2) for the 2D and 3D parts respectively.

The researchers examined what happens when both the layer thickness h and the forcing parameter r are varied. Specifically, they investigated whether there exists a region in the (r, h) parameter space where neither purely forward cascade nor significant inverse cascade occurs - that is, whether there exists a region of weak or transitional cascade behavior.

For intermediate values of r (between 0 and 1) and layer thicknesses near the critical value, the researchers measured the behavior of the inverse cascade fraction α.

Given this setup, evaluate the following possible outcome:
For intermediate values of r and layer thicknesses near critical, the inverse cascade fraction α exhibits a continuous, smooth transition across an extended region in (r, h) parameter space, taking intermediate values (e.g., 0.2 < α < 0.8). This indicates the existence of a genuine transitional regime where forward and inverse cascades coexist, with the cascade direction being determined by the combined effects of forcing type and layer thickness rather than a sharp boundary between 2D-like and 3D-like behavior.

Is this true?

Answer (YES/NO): NO